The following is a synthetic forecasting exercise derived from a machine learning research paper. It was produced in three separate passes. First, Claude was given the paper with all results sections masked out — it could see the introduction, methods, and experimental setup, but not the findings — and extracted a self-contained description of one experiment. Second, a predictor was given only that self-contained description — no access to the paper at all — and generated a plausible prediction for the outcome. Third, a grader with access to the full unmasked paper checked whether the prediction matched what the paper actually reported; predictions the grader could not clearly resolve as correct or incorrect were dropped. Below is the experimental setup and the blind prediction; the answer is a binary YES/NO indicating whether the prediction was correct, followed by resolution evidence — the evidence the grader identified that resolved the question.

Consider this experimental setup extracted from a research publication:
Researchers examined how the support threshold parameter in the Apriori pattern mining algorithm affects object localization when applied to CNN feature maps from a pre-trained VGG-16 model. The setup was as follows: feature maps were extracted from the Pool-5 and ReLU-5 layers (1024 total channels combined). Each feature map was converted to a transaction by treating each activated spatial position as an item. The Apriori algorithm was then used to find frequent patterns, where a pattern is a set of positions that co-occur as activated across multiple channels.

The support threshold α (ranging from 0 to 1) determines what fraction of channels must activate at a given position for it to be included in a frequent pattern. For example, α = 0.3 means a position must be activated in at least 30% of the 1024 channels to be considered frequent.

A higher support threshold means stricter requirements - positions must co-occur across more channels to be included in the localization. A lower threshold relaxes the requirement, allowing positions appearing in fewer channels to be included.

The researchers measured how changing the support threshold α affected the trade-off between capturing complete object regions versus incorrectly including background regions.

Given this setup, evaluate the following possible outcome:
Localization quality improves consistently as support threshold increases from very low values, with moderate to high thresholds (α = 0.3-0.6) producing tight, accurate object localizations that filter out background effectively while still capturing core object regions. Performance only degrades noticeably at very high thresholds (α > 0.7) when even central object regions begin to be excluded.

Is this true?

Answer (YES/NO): NO